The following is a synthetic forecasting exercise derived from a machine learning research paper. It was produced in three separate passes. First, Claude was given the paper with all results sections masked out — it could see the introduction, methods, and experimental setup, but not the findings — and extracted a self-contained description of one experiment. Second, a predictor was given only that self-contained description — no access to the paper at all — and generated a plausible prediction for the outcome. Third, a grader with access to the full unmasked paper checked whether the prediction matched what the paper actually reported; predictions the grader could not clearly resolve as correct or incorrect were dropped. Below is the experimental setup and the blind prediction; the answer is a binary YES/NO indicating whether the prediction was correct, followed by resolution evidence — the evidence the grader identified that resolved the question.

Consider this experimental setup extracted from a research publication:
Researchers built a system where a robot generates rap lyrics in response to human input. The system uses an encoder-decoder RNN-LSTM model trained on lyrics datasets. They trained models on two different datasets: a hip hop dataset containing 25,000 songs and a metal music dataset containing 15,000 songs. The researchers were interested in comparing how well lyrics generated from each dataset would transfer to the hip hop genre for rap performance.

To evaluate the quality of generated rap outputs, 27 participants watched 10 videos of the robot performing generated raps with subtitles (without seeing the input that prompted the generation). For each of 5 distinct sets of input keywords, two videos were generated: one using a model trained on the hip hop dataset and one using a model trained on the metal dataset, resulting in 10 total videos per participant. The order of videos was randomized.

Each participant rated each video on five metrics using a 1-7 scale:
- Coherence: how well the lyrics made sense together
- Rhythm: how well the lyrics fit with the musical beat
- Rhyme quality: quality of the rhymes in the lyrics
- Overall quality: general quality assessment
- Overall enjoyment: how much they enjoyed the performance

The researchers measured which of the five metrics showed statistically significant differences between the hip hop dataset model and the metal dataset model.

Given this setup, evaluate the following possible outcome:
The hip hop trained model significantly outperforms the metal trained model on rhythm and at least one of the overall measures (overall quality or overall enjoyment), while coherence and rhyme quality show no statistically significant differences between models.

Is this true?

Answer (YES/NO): NO